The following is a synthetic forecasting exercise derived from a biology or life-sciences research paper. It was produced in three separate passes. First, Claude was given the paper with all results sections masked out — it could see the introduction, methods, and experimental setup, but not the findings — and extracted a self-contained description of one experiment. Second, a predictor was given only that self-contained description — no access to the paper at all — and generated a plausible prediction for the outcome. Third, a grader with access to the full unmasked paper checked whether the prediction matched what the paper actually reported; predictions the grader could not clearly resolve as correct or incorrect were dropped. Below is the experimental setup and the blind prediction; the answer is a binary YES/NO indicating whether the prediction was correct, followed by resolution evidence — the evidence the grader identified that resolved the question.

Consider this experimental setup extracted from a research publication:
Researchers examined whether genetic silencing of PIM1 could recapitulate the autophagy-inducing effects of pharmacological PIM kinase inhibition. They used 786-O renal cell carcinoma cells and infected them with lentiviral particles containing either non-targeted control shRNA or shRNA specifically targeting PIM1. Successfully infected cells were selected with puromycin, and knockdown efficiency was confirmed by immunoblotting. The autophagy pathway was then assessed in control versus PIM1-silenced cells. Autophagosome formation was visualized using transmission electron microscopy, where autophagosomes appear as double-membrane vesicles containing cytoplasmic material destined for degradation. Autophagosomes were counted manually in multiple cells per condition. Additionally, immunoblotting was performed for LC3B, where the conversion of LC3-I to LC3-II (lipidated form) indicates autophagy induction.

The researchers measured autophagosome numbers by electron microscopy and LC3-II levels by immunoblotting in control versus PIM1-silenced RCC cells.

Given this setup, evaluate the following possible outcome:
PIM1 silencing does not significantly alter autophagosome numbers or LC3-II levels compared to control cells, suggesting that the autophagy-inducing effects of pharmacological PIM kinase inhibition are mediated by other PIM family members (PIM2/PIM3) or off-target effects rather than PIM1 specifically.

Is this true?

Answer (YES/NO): NO